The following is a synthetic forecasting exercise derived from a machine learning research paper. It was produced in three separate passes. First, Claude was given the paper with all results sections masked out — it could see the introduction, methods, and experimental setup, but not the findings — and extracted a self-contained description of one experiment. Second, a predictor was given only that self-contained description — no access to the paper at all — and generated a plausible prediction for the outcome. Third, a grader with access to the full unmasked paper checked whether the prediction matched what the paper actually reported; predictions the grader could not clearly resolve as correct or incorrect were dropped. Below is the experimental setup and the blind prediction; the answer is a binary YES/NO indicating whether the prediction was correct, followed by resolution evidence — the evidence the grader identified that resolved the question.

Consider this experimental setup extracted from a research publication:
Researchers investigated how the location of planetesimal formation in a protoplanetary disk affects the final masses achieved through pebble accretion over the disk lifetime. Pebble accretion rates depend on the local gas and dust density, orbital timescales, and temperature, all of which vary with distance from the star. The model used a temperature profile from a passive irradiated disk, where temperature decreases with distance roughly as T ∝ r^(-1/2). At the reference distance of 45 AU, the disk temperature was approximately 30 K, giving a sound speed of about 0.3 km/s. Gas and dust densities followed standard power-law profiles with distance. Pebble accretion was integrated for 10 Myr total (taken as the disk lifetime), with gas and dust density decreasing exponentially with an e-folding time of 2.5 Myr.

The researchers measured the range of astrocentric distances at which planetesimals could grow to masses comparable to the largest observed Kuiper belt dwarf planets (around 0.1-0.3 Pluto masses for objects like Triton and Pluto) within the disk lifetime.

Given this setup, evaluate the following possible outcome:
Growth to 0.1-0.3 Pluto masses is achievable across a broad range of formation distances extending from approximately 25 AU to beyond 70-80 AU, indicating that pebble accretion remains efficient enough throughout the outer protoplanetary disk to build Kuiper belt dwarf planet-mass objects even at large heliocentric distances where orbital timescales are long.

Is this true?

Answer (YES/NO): NO